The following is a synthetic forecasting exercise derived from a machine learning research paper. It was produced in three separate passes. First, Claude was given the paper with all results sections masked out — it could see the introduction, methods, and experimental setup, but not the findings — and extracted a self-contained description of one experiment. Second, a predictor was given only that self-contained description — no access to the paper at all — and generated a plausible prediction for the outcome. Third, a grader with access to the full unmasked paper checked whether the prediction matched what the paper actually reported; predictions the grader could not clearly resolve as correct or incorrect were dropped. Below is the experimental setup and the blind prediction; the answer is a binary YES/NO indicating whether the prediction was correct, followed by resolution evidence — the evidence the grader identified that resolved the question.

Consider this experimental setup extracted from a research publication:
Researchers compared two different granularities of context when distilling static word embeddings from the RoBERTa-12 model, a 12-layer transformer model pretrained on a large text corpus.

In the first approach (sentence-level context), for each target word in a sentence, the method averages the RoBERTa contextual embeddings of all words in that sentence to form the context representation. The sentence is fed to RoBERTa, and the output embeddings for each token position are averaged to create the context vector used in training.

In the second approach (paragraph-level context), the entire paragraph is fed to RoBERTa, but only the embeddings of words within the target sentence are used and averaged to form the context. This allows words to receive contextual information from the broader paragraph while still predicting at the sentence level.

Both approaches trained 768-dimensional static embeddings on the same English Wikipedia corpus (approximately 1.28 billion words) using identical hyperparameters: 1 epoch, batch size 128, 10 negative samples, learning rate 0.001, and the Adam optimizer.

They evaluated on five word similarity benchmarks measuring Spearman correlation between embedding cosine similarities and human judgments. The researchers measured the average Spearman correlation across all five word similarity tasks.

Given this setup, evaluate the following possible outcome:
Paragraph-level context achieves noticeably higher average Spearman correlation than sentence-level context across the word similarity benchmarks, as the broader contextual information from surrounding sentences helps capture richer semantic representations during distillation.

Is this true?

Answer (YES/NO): NO